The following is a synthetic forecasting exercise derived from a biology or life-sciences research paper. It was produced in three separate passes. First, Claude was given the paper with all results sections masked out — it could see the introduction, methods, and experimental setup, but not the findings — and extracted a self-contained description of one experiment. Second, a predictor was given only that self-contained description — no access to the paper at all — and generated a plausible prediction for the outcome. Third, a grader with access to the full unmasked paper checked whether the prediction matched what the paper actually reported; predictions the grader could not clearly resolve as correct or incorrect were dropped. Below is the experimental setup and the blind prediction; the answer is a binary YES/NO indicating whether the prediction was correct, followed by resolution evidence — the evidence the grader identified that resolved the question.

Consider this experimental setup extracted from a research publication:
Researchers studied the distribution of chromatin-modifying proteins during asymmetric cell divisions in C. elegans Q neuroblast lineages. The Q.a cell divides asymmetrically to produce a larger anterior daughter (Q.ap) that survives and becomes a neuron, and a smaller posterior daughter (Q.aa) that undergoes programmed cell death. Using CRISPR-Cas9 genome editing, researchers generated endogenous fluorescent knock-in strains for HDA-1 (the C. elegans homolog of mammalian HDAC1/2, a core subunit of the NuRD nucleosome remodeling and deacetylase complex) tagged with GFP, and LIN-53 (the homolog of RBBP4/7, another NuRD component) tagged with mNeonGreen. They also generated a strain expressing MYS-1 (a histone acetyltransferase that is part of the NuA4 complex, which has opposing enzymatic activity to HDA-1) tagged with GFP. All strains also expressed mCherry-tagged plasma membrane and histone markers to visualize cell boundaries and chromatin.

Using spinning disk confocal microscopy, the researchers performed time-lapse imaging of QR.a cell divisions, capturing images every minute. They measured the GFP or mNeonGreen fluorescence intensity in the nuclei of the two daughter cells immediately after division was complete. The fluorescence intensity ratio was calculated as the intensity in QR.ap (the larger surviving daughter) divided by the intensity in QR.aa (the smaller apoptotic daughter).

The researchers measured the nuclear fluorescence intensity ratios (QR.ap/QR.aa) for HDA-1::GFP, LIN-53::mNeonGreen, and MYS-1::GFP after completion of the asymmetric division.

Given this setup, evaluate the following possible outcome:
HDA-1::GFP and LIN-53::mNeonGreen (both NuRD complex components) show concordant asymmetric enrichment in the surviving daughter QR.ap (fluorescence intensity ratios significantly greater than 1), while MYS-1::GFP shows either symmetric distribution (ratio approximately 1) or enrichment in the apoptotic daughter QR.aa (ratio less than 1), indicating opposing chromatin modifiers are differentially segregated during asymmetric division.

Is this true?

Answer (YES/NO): YES